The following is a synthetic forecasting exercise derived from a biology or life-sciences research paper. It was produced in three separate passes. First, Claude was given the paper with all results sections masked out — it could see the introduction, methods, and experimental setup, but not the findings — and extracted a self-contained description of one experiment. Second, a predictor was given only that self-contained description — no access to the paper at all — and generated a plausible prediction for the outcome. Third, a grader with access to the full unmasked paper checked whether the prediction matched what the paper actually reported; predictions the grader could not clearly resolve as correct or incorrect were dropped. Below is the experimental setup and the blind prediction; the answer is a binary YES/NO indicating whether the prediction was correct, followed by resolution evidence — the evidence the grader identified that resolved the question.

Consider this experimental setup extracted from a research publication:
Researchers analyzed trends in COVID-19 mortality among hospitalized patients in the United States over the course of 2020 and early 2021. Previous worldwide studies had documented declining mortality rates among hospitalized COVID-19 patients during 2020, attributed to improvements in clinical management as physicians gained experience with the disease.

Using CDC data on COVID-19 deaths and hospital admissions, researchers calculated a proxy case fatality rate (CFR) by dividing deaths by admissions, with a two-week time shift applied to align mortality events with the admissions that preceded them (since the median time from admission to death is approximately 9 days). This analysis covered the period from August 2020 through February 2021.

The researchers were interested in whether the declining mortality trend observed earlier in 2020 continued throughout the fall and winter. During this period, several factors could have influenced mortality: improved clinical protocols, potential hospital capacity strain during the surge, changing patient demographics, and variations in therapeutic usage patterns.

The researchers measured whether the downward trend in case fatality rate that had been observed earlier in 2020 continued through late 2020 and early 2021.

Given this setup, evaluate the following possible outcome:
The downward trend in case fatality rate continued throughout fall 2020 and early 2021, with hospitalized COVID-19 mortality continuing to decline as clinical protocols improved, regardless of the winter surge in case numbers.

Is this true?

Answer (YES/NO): NO